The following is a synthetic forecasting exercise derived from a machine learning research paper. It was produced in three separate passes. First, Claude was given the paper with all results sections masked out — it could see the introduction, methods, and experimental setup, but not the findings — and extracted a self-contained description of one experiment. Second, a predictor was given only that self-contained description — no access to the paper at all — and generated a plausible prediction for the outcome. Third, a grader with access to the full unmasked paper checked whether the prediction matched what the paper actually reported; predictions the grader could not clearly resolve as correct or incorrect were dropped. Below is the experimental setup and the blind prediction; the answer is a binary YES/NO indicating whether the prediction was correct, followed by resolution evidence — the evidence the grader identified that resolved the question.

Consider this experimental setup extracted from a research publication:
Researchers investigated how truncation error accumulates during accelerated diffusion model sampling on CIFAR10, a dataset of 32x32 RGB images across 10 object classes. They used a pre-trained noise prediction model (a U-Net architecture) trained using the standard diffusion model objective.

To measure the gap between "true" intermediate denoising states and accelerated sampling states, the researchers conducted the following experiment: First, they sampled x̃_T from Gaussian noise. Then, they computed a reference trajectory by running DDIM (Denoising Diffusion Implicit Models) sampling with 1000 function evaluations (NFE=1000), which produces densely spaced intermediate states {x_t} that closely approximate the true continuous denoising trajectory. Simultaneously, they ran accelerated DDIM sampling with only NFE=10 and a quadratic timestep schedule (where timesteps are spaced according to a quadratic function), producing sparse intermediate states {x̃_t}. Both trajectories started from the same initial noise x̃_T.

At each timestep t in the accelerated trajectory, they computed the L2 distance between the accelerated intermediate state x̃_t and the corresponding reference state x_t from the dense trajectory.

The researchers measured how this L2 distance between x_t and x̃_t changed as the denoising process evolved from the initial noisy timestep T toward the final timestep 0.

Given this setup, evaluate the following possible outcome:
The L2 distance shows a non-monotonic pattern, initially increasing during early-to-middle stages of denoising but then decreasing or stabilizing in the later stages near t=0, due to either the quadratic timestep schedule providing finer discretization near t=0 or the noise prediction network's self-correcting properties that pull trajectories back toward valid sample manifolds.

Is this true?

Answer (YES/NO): NO